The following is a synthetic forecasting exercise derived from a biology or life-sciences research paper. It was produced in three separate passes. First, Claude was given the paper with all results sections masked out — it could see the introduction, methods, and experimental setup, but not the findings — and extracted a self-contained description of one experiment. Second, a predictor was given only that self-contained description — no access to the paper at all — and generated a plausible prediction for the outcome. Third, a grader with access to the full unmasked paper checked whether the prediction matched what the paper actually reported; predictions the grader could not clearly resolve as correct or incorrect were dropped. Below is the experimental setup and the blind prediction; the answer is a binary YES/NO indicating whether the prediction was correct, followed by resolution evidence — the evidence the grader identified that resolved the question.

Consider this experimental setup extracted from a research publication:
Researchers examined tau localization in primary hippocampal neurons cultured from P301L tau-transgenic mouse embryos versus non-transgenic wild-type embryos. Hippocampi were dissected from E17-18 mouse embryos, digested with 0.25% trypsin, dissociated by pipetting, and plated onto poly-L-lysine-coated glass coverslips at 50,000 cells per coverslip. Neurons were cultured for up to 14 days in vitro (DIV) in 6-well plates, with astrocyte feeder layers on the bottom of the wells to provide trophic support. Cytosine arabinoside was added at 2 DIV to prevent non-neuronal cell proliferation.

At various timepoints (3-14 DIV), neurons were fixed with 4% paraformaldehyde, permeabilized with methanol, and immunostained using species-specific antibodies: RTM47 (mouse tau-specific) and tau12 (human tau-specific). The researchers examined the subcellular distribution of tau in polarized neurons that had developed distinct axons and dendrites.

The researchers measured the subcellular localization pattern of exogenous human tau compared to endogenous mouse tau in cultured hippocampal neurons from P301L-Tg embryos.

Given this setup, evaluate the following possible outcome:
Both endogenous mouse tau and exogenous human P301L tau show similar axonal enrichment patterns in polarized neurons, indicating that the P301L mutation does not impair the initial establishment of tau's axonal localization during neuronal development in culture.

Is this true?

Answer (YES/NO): NO